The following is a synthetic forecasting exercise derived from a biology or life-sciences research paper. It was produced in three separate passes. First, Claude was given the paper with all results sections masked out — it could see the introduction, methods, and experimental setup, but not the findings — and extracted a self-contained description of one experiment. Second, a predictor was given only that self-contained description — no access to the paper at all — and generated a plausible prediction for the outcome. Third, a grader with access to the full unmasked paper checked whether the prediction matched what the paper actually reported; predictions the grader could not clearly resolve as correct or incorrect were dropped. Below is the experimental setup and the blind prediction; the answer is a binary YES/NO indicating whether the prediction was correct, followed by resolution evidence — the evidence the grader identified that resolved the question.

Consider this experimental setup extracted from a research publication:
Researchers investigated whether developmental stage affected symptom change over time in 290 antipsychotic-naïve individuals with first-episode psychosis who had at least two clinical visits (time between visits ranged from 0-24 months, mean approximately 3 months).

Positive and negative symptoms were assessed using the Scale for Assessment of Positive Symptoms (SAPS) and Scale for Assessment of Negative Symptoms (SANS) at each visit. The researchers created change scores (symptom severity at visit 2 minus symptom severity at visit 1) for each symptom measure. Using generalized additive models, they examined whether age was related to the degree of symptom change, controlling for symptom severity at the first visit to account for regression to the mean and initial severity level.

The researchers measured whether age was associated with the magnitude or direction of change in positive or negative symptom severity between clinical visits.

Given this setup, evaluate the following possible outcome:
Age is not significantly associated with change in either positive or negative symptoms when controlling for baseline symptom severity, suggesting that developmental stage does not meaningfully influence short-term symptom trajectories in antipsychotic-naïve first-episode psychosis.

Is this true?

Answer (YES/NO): YES